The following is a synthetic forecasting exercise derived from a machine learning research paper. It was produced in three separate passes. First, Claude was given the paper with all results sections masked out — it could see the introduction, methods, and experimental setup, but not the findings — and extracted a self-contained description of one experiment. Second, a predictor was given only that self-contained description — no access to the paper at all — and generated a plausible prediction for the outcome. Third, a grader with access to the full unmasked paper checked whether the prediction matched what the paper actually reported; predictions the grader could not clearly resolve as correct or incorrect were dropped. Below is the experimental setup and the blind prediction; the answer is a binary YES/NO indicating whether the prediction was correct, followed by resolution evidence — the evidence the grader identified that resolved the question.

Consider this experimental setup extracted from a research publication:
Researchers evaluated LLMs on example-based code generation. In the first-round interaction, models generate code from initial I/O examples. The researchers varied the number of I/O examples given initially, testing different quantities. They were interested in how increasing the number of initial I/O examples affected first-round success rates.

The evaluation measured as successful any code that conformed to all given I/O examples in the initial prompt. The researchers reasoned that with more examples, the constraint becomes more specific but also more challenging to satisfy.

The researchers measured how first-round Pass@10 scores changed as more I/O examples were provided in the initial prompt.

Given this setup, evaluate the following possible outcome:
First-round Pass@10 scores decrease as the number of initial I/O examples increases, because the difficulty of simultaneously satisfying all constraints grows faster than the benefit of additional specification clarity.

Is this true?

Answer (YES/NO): YES